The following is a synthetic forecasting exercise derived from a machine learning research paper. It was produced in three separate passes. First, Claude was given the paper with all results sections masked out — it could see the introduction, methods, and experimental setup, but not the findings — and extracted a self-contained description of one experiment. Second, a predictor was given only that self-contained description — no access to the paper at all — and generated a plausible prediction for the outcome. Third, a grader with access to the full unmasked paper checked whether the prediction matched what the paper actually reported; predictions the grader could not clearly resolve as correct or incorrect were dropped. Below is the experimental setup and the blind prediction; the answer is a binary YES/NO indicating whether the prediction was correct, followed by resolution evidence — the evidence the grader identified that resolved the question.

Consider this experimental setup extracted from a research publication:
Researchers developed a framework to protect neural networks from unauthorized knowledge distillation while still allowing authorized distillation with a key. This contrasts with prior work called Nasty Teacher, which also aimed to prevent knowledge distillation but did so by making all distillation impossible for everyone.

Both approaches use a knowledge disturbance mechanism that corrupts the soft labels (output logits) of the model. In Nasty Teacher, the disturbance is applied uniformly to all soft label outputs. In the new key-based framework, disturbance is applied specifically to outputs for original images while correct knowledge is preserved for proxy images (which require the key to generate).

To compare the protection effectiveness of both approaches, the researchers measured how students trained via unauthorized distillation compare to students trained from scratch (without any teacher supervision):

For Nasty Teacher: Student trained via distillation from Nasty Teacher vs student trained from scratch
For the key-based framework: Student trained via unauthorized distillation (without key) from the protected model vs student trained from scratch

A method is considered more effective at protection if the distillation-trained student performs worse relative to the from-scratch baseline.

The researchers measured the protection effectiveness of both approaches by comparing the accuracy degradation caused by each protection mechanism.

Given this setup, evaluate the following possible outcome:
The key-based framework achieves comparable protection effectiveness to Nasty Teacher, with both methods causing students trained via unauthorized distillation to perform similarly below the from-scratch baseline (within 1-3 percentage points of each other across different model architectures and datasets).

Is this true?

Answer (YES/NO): NO